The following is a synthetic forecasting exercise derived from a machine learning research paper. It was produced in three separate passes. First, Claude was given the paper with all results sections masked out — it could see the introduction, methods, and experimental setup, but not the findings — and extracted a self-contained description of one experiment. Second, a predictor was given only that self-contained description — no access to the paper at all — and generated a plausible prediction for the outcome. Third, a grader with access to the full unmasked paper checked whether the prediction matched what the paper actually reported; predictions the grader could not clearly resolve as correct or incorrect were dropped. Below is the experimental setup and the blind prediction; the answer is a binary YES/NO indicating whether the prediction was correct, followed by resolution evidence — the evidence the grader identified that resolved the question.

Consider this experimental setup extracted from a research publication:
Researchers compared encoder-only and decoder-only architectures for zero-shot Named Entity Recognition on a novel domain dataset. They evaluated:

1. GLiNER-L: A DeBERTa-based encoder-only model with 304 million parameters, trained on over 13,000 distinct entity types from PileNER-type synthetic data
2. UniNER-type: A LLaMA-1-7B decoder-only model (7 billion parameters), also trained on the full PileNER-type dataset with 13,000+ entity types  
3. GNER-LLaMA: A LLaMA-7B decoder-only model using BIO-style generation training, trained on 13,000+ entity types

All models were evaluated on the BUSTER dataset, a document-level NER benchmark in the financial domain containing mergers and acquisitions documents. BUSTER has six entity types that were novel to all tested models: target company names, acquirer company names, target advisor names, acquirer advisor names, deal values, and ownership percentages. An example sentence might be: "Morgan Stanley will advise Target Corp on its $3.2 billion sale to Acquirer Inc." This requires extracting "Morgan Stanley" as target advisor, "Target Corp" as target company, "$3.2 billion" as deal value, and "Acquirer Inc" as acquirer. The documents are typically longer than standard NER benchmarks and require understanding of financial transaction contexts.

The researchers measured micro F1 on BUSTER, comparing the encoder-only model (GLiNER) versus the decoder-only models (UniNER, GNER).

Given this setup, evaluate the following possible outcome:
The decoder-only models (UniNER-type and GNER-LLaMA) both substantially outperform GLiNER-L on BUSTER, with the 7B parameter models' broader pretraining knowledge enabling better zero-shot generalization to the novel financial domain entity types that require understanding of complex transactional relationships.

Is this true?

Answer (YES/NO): NO